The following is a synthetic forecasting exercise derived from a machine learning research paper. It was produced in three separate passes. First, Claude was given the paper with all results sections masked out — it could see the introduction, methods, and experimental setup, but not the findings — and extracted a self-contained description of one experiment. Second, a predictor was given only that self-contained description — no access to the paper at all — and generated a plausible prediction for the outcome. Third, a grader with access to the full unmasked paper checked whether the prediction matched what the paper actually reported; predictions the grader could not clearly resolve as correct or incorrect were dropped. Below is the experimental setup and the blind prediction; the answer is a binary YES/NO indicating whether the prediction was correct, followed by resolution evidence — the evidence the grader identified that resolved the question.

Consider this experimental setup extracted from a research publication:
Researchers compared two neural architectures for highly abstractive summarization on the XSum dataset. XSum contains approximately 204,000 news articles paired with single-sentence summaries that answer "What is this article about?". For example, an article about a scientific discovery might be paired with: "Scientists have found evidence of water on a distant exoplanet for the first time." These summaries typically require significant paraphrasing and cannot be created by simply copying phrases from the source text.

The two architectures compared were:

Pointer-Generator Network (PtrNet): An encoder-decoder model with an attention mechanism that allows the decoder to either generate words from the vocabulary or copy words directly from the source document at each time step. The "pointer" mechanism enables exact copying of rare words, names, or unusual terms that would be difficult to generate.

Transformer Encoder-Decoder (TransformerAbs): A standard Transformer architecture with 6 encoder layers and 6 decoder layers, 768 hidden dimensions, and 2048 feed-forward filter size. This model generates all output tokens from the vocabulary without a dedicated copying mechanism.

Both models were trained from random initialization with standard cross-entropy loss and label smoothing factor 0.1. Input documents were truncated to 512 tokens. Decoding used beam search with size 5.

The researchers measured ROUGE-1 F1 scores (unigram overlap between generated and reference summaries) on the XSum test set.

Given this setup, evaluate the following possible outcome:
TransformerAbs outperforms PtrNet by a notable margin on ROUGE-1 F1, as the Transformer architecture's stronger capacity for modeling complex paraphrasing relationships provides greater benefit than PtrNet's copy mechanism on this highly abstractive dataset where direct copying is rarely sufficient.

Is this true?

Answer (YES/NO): YES